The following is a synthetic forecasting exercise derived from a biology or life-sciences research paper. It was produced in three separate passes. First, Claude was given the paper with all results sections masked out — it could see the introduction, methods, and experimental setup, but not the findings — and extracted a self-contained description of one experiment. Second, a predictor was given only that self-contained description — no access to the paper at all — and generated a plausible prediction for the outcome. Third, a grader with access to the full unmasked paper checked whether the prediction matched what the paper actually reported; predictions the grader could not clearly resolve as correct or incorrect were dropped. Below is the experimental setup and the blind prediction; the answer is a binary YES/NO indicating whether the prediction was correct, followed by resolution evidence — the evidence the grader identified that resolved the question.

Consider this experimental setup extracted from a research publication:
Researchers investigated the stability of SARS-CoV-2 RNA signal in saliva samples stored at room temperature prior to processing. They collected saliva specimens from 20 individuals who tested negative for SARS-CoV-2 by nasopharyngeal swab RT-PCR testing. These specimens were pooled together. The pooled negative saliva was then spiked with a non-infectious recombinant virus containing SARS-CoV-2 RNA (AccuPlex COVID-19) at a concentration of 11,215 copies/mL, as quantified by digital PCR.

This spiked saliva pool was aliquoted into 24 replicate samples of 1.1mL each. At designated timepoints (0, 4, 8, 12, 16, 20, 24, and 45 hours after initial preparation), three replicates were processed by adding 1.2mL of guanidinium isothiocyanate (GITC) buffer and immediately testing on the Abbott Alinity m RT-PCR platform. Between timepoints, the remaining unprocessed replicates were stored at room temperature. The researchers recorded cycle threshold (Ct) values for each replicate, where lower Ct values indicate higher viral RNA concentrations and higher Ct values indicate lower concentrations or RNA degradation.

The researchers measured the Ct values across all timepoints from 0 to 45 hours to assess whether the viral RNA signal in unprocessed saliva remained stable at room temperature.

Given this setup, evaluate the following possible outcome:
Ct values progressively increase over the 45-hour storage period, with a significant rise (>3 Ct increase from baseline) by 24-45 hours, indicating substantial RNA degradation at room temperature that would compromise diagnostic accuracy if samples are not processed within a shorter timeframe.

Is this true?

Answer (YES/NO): NO